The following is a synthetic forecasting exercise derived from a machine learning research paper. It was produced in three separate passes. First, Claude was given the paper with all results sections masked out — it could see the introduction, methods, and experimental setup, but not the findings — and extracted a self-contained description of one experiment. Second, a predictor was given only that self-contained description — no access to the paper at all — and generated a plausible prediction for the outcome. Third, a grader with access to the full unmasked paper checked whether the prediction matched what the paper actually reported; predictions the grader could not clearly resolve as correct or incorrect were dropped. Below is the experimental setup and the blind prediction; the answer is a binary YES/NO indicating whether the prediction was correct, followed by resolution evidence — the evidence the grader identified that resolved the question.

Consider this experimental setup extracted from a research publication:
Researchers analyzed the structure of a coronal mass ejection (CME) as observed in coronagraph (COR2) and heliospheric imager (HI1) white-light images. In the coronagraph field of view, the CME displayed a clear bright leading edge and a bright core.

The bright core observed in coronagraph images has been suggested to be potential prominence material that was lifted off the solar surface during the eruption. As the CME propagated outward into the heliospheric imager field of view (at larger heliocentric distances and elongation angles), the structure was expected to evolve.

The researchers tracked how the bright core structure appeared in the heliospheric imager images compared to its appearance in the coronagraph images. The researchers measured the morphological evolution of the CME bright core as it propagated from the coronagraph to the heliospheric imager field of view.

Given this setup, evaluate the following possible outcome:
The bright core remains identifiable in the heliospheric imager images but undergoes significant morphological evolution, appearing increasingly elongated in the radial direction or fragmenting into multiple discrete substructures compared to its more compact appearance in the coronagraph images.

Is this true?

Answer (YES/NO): NO